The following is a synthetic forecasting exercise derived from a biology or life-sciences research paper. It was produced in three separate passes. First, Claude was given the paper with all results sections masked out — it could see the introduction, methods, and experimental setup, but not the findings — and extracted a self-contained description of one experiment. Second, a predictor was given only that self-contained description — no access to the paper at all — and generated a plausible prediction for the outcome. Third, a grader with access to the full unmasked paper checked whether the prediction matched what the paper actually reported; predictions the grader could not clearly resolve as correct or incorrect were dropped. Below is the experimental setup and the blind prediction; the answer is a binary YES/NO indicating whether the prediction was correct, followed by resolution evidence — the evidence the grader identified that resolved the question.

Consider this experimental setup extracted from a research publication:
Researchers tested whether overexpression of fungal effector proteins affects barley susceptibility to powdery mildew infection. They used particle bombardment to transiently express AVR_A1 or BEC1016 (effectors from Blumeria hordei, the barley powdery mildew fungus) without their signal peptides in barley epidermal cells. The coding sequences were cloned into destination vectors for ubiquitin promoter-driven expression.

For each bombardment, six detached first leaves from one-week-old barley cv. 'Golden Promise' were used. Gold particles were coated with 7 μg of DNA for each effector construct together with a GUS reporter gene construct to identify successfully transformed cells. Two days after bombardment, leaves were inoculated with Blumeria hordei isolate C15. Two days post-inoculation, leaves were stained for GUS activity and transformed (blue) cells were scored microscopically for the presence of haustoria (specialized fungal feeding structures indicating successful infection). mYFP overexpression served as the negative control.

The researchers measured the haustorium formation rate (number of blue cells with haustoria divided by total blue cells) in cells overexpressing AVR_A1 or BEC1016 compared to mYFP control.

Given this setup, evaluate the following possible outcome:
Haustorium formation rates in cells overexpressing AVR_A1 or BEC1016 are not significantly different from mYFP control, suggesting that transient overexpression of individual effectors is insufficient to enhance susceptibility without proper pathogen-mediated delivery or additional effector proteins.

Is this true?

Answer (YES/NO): NO